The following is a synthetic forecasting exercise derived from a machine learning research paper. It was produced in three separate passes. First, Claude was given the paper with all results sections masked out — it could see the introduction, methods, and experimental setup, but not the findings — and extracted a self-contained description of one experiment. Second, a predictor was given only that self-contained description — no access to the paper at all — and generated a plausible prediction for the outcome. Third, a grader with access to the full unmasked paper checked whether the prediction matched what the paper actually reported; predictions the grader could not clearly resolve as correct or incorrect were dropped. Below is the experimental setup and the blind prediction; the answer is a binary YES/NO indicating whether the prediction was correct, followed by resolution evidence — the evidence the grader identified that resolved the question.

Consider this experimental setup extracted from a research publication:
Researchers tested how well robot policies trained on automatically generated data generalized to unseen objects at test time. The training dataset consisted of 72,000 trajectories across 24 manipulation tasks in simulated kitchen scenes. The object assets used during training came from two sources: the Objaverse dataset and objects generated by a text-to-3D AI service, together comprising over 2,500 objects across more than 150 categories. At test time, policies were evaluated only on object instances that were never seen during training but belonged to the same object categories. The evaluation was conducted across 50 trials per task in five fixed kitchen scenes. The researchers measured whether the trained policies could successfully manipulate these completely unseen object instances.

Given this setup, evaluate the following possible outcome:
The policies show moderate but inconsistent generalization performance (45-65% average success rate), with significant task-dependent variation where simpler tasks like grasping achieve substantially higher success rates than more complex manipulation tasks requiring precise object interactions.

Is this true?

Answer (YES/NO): NO